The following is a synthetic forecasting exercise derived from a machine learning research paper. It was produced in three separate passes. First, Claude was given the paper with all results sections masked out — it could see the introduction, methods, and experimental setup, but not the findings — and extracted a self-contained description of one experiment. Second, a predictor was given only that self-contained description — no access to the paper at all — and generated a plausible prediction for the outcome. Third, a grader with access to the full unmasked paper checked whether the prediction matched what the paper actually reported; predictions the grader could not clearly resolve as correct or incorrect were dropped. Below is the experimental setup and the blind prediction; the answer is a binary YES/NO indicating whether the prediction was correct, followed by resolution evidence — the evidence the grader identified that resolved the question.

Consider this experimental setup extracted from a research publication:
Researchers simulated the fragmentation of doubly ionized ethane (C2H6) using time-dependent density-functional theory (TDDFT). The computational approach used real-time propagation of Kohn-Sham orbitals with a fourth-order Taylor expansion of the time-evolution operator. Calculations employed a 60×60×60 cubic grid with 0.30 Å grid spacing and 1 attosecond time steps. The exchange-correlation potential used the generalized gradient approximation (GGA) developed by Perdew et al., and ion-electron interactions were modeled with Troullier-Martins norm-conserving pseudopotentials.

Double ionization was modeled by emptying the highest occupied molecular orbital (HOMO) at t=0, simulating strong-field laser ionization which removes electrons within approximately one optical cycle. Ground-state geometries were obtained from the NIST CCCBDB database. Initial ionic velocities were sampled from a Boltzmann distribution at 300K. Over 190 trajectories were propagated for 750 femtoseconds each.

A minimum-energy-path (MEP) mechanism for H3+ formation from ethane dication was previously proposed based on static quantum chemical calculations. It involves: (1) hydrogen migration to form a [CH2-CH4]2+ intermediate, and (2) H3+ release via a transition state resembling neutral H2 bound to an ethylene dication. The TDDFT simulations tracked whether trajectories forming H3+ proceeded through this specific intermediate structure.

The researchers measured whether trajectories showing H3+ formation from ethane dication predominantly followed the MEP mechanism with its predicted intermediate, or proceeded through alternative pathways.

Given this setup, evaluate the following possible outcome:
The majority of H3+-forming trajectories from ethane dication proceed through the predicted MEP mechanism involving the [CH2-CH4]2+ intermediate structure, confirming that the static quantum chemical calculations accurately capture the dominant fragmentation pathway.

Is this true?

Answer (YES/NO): YES